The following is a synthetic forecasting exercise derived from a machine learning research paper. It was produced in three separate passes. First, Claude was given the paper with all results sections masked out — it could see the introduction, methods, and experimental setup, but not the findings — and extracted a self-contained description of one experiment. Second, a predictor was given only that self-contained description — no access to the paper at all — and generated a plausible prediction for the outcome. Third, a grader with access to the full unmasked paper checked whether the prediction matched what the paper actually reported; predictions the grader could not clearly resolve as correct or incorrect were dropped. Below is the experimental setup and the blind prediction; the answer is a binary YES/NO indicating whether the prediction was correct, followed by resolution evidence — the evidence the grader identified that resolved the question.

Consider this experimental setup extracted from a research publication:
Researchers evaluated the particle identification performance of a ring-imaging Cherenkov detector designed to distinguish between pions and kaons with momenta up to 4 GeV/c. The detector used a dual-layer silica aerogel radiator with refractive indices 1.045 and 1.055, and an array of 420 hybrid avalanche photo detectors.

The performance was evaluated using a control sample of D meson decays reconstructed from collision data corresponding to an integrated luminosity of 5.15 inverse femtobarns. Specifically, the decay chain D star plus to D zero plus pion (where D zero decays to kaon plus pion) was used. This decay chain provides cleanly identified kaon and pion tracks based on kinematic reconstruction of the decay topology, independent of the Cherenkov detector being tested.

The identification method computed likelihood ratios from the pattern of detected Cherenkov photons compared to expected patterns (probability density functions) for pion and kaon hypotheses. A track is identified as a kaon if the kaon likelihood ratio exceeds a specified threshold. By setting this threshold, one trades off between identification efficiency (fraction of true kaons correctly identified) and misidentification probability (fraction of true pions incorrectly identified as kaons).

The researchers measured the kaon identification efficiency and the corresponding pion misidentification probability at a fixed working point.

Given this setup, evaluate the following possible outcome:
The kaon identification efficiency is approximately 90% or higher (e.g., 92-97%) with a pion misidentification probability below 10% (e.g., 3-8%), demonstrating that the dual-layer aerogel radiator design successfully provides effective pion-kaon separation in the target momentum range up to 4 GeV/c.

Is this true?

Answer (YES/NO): NO